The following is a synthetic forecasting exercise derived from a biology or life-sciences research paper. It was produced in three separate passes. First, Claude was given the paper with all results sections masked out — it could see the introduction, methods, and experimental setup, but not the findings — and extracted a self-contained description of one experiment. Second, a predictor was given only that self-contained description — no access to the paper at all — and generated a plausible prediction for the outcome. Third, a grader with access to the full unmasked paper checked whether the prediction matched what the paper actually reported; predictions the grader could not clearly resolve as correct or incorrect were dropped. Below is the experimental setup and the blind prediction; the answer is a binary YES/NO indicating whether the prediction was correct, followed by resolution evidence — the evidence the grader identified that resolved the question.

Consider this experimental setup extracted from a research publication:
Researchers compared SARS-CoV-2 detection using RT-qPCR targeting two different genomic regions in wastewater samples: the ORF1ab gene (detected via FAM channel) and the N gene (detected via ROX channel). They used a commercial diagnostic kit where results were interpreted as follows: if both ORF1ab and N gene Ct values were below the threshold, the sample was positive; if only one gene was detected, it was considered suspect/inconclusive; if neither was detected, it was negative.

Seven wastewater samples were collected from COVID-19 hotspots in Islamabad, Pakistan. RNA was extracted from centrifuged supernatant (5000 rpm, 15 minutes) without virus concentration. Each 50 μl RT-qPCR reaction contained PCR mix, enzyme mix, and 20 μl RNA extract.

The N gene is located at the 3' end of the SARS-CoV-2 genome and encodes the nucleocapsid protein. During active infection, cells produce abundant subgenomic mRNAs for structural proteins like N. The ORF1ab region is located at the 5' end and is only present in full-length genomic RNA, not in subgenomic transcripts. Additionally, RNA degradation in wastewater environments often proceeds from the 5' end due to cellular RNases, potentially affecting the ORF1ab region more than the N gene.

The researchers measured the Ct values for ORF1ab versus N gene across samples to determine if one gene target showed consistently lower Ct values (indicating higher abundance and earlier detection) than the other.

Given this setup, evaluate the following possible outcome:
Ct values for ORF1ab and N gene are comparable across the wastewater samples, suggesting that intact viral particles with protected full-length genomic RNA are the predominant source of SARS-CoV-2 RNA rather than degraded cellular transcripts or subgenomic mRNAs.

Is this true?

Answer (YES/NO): NO